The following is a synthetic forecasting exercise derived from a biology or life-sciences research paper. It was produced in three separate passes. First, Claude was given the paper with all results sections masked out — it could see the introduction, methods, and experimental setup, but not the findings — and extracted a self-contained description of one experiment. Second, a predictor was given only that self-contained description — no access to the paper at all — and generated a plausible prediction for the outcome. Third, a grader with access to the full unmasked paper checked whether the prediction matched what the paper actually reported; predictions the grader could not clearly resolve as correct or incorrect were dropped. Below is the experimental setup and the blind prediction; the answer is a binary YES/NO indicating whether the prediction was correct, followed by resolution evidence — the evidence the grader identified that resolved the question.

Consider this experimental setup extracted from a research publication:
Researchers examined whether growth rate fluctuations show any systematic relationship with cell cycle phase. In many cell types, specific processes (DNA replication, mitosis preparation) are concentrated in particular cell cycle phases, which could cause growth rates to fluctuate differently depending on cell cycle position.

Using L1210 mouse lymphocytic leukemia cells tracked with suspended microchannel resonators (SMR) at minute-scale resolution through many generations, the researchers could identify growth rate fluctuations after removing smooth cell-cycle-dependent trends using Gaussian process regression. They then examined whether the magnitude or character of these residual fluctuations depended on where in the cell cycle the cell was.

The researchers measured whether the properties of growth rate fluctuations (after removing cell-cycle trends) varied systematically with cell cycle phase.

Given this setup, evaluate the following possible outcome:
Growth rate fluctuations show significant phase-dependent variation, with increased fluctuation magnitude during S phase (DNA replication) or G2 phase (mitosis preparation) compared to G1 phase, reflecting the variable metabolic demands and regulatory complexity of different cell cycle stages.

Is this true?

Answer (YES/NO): NO